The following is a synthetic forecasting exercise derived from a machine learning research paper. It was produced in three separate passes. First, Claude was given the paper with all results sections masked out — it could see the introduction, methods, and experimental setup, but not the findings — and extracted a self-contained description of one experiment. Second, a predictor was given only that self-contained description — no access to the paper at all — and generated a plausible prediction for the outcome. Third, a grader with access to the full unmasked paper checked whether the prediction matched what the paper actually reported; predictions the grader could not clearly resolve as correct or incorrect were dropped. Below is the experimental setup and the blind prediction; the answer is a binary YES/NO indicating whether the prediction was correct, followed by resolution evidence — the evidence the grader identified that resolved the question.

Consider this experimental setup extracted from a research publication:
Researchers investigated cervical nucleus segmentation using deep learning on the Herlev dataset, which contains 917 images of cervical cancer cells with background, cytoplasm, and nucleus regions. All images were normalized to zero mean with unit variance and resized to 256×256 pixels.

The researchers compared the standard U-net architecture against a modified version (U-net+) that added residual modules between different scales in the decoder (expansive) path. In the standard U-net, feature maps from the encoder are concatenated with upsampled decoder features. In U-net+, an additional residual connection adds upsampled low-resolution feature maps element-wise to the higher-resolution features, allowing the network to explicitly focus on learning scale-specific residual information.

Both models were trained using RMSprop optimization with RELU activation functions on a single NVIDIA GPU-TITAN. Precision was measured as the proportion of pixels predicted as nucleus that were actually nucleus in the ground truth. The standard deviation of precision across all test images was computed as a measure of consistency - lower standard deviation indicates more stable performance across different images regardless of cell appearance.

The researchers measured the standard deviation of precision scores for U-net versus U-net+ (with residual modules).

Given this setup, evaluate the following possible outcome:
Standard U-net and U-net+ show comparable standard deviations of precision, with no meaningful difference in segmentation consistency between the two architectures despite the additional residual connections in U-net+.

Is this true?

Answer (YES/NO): NO